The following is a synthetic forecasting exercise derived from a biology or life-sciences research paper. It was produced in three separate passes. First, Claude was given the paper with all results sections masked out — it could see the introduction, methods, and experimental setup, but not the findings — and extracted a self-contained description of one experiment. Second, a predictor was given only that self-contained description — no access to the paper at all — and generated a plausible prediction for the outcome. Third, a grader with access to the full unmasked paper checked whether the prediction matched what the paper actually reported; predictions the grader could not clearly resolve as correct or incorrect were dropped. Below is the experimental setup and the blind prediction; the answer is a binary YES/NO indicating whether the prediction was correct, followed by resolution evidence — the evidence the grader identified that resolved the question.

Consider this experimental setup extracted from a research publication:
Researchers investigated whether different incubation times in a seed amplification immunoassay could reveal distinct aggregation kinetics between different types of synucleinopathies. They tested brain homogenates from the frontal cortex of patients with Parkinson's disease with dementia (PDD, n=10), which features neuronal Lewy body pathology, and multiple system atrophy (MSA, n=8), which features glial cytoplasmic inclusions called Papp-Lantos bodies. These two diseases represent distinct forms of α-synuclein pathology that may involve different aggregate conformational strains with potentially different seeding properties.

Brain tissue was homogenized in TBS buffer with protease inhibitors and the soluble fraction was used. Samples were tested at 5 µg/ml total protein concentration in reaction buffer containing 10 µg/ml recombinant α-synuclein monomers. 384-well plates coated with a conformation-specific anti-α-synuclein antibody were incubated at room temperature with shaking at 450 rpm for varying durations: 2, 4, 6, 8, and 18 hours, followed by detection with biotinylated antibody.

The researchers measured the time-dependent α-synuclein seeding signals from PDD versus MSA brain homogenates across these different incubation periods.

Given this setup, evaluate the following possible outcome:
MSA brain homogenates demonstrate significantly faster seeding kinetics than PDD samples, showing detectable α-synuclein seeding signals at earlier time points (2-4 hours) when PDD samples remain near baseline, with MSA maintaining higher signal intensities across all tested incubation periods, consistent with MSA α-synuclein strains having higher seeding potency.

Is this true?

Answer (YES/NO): NO